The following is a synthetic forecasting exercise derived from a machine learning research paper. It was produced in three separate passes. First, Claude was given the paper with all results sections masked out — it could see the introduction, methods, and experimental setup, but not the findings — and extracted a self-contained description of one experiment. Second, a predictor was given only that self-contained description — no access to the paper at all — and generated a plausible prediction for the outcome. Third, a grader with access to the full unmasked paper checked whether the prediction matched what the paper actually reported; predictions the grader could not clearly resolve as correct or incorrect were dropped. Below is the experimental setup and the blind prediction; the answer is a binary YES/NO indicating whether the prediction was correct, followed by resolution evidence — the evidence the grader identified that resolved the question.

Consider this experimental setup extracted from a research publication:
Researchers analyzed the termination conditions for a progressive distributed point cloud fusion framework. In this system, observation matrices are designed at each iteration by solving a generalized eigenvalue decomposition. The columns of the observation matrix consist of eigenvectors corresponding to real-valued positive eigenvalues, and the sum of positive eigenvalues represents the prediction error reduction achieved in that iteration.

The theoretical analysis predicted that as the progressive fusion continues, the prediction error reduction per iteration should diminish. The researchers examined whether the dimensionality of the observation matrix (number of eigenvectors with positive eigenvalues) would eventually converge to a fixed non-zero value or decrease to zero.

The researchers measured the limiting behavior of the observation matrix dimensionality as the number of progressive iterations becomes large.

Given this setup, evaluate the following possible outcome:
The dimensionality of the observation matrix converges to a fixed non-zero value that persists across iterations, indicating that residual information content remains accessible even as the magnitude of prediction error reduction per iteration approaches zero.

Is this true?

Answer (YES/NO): NO